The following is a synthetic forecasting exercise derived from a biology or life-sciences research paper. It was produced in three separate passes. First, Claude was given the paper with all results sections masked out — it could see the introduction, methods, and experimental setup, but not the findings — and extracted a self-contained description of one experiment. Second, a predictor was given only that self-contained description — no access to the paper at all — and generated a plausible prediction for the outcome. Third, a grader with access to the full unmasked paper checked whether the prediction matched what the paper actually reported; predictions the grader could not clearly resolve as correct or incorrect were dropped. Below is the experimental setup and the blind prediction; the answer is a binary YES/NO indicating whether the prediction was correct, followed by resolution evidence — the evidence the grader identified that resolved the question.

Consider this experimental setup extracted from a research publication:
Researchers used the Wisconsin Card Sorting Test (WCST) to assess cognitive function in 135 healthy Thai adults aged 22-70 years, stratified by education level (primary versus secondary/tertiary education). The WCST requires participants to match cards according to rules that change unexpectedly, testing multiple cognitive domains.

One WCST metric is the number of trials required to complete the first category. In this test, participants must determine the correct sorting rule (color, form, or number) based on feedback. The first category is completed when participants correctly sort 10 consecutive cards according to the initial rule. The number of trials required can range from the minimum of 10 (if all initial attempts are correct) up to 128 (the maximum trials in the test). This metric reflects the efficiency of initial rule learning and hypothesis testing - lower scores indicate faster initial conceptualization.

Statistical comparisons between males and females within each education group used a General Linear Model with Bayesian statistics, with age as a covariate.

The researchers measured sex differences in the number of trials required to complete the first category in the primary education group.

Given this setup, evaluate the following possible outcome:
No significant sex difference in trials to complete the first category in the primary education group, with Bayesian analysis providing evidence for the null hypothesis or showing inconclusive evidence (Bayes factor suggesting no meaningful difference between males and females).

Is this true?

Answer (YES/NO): YES